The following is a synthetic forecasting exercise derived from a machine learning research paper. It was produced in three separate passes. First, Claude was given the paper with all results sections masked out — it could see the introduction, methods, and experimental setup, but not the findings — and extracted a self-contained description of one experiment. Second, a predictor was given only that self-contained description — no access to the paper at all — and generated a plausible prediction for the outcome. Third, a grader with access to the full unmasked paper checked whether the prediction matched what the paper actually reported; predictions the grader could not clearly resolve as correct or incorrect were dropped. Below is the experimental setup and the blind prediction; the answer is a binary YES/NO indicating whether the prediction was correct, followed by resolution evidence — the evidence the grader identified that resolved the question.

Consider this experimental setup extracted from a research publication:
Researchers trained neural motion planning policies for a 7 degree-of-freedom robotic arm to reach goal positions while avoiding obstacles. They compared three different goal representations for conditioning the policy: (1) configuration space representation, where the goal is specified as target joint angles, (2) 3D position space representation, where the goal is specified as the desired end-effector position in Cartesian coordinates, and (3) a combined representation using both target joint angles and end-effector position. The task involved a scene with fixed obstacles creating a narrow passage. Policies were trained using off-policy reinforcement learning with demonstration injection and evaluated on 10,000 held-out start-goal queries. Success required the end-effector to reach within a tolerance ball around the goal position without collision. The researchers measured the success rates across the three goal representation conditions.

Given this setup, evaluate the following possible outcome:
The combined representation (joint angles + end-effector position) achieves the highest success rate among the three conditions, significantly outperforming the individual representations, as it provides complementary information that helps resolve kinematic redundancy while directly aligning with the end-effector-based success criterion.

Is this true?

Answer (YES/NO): NO